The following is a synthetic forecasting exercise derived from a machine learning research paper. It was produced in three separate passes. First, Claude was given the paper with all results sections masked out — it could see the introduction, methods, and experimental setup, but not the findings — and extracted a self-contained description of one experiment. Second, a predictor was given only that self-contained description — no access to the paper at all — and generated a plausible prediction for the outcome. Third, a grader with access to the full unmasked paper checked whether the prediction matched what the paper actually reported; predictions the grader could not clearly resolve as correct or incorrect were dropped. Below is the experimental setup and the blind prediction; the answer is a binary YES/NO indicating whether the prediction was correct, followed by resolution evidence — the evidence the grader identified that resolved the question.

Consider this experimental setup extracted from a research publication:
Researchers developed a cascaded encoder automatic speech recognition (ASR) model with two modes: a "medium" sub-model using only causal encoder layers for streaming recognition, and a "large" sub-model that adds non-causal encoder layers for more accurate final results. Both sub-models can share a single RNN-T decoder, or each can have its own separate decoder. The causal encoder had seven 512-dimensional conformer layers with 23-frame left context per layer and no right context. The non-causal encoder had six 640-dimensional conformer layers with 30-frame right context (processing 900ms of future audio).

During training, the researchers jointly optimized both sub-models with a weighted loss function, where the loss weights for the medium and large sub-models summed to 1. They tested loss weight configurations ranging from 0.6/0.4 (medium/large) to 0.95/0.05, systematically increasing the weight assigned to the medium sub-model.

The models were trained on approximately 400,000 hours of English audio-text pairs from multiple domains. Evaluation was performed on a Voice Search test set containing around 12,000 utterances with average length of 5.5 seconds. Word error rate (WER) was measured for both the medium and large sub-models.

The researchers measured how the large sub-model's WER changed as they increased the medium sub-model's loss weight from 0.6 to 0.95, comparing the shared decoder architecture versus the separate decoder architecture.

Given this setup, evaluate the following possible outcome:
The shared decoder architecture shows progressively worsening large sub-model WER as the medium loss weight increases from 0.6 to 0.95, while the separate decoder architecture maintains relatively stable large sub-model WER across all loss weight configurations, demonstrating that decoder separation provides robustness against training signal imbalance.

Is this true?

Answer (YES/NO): YES